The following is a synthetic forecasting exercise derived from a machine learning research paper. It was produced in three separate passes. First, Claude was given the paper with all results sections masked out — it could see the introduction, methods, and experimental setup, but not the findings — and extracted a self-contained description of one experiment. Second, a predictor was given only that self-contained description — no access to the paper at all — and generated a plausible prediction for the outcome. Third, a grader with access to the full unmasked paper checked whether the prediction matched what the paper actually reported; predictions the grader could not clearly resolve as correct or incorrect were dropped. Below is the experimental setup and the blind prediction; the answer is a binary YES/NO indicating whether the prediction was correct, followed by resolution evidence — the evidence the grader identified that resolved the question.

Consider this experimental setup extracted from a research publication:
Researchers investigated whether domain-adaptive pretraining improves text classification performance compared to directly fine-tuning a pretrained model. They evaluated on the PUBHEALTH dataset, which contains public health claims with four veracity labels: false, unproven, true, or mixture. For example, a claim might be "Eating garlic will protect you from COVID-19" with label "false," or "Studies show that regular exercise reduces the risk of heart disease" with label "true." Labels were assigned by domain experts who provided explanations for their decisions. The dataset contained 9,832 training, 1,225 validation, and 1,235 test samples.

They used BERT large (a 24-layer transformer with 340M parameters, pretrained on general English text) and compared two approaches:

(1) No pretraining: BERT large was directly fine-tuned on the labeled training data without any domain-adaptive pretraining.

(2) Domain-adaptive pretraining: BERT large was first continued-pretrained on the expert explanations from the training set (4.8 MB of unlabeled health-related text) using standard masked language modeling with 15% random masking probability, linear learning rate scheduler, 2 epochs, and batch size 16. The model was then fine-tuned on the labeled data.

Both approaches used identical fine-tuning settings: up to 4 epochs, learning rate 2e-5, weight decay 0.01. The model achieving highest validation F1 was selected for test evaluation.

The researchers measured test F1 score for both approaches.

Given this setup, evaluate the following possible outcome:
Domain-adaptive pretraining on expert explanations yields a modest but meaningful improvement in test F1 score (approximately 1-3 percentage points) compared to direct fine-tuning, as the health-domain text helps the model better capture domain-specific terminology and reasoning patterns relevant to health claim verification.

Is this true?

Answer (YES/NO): NO